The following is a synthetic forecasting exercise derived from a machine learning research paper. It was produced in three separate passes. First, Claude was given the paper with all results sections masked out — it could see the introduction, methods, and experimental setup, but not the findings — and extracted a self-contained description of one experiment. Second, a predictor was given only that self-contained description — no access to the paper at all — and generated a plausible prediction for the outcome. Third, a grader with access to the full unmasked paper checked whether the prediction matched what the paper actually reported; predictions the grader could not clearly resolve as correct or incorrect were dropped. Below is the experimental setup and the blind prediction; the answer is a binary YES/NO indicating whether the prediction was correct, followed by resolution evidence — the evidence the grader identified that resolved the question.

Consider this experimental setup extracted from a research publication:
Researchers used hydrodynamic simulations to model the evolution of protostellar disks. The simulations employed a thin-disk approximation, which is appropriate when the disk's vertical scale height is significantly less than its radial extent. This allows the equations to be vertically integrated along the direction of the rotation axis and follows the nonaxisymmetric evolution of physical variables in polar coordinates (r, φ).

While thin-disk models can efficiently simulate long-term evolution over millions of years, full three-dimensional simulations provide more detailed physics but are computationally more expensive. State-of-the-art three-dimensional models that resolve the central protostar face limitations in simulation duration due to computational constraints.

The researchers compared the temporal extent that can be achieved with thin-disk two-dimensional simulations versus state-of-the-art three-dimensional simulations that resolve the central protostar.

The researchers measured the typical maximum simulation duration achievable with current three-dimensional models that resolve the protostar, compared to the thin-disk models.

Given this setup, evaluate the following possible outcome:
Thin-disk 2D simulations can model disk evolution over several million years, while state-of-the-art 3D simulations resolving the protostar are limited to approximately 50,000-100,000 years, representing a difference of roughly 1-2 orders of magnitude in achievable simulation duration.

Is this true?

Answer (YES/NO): NO